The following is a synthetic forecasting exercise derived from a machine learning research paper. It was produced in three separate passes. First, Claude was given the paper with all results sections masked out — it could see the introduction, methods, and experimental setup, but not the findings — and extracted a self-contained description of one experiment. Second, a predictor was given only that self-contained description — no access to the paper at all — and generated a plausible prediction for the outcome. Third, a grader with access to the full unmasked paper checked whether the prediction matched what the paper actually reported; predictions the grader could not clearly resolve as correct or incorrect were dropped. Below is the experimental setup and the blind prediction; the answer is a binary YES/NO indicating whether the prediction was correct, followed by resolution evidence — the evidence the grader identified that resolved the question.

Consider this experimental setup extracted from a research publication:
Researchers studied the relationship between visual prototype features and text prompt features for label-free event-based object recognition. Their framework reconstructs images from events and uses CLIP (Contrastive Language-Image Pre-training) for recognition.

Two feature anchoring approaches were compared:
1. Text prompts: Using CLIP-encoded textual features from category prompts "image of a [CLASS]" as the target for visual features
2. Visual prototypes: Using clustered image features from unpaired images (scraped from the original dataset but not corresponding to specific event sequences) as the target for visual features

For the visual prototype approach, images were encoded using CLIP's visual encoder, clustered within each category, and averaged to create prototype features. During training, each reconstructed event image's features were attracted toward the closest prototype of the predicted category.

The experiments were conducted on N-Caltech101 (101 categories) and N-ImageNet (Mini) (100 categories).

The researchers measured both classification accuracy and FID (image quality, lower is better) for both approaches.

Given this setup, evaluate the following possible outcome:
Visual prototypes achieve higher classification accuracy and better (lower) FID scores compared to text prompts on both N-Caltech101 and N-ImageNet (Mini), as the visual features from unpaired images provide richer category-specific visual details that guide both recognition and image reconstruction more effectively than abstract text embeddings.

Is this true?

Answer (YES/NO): YES